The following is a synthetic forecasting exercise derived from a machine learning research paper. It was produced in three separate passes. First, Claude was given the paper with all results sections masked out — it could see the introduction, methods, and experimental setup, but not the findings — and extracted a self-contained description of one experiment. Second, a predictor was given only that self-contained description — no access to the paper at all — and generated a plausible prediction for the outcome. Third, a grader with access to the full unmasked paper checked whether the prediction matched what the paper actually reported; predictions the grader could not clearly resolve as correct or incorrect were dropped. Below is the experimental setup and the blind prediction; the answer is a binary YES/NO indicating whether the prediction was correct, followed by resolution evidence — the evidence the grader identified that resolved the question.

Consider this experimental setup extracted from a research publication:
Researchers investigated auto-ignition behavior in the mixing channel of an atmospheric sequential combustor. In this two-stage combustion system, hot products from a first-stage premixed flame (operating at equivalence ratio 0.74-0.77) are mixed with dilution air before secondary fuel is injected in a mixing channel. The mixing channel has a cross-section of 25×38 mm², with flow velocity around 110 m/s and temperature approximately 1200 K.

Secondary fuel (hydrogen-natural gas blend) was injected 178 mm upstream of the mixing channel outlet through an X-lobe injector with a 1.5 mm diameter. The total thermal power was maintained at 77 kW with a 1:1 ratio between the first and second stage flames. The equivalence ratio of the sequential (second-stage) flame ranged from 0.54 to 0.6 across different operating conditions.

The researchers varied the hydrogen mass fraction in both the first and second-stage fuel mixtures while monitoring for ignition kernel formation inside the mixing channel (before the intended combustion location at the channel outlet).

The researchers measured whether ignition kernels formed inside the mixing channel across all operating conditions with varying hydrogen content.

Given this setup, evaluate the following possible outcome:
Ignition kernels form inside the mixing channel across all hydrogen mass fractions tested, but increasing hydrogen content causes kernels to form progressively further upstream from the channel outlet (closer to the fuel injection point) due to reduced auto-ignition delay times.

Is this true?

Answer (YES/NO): NO